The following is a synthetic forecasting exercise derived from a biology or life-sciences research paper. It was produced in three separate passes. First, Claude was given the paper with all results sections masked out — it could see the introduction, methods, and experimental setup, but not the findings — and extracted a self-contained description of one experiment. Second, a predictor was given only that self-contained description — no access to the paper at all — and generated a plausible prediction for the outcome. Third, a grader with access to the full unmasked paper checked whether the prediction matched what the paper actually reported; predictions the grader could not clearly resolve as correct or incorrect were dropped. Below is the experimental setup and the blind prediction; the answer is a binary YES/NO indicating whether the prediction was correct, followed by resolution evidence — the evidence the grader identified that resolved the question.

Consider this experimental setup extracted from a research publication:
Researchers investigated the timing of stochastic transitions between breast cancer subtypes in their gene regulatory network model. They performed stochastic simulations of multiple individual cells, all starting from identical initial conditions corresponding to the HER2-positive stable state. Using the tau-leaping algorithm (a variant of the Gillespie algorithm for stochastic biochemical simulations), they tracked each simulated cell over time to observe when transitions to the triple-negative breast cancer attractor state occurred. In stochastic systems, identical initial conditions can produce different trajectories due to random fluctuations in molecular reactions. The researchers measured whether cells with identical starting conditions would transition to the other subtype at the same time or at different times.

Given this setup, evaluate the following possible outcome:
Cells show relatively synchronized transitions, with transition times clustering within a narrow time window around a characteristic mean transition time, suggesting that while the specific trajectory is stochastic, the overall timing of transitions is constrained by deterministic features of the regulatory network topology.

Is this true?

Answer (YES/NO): NO